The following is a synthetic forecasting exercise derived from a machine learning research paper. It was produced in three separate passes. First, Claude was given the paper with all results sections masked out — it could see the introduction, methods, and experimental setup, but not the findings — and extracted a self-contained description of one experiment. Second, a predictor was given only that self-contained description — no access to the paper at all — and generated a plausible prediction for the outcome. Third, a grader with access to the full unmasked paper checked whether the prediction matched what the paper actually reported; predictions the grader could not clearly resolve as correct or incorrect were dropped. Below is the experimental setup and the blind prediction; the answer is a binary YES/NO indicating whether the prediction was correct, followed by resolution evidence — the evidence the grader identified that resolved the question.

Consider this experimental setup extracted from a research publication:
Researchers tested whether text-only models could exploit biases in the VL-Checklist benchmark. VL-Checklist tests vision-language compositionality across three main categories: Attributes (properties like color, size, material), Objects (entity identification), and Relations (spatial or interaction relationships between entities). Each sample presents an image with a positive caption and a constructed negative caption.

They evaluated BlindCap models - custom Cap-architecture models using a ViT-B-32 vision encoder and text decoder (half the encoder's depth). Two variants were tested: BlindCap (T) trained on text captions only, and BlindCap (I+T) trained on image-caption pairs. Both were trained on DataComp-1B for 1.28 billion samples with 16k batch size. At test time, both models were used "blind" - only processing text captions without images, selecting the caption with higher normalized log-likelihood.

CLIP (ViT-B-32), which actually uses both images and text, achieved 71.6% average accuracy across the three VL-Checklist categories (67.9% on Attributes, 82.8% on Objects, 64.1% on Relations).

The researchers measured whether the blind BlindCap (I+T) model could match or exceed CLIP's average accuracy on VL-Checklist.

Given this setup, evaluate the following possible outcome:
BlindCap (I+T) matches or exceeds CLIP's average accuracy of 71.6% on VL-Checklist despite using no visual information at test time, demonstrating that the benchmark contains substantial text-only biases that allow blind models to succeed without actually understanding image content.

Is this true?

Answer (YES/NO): YES